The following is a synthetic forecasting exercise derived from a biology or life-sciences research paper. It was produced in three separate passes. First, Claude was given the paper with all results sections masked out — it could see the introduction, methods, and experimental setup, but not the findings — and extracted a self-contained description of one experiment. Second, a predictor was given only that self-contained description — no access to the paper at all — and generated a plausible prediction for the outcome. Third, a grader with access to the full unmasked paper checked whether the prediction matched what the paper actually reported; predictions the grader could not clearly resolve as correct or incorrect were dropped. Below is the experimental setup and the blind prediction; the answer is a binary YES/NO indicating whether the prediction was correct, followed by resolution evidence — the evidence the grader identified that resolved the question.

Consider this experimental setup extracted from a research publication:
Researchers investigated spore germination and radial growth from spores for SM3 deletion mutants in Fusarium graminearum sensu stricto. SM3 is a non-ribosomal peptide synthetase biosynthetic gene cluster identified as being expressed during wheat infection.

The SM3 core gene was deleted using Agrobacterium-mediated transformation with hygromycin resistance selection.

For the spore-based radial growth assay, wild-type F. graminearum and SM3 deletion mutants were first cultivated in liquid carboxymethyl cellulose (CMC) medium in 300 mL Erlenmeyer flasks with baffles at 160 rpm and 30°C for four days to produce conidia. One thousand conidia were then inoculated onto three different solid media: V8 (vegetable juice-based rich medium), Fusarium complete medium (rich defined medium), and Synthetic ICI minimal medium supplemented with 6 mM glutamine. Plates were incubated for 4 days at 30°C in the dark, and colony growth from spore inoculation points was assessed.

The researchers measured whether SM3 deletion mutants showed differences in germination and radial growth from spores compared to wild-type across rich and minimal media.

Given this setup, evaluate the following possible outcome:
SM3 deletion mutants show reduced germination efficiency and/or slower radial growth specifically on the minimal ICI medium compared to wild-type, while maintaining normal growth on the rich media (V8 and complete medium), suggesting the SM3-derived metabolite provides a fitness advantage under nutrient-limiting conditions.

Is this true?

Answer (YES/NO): NO